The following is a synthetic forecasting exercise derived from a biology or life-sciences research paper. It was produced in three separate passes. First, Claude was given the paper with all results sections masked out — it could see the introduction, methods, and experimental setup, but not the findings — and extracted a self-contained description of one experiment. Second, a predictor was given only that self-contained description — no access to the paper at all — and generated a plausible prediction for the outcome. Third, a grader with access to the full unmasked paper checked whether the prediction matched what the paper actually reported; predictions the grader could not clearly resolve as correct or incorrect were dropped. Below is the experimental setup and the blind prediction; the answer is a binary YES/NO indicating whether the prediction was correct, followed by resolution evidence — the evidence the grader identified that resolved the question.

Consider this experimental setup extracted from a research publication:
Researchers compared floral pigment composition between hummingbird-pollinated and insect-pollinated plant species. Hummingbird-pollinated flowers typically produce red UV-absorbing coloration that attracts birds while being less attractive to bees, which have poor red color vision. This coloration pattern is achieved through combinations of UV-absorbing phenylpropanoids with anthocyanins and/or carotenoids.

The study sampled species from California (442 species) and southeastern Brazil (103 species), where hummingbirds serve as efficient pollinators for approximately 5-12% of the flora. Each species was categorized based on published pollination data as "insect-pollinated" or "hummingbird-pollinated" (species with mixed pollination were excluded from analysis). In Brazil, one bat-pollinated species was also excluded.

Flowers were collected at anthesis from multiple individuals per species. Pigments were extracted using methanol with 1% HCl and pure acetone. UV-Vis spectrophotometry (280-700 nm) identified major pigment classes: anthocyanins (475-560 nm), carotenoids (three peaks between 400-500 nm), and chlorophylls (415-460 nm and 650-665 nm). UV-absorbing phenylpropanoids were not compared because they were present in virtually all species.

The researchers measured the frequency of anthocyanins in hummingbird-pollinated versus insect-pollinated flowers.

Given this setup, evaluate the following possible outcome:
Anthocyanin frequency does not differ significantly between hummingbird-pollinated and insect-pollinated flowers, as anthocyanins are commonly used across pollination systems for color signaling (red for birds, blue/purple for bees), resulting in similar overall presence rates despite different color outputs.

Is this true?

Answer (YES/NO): NO